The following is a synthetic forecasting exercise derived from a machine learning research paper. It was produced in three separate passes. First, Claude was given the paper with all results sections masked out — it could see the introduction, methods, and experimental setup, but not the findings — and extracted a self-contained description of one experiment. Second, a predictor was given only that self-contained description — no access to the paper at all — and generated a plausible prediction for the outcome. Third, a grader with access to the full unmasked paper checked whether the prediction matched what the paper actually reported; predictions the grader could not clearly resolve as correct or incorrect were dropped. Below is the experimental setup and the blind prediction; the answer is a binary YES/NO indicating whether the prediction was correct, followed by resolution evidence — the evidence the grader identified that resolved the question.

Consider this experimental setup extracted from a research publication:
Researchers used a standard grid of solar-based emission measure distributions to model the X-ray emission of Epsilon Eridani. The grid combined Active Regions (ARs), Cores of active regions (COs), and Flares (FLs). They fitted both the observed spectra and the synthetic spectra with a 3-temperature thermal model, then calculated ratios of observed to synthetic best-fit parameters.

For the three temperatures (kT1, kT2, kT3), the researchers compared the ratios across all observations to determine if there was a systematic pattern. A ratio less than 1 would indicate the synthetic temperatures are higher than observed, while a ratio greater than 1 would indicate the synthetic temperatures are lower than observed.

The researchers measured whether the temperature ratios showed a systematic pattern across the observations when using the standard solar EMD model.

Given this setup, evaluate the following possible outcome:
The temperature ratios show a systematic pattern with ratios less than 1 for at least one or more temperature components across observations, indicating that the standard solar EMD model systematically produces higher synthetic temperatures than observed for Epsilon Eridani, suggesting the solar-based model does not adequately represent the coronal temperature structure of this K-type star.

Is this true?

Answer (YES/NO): YES